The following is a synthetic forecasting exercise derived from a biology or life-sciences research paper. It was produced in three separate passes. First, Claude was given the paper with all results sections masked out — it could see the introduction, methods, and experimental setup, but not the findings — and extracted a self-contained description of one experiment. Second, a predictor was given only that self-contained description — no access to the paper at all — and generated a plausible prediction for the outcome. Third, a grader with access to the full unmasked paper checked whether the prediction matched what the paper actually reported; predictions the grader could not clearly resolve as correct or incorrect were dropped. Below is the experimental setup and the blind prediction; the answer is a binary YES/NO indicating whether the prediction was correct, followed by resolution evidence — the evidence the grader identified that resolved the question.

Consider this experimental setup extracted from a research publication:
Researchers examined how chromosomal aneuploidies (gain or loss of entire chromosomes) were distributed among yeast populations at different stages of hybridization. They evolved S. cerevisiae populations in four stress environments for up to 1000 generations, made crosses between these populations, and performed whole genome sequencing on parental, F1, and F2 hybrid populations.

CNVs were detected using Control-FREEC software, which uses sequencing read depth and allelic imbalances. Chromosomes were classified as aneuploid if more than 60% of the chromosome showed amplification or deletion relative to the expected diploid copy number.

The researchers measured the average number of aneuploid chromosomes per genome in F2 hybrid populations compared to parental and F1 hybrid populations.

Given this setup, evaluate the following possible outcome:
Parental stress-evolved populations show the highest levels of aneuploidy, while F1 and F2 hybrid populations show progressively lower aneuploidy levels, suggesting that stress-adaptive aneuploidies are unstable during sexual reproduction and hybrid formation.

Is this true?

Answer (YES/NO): NO